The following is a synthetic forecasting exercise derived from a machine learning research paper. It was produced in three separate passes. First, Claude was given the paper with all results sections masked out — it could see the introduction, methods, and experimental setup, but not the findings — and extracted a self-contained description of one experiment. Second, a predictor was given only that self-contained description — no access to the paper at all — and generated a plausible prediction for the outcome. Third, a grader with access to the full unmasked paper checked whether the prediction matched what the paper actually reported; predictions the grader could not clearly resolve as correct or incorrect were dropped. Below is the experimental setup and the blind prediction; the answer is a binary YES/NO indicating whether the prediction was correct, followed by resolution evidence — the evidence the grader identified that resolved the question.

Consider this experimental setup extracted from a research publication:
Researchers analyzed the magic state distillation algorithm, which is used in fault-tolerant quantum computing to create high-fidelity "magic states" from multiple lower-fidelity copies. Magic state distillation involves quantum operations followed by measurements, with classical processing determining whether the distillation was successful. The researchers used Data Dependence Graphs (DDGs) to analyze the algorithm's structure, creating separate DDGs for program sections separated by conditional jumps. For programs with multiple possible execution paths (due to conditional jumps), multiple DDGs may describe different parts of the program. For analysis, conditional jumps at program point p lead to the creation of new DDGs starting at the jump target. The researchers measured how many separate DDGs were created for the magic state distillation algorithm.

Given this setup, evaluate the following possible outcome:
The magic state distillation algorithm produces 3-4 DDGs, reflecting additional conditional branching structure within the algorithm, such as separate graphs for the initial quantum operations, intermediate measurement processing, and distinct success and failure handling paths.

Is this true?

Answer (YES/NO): YES